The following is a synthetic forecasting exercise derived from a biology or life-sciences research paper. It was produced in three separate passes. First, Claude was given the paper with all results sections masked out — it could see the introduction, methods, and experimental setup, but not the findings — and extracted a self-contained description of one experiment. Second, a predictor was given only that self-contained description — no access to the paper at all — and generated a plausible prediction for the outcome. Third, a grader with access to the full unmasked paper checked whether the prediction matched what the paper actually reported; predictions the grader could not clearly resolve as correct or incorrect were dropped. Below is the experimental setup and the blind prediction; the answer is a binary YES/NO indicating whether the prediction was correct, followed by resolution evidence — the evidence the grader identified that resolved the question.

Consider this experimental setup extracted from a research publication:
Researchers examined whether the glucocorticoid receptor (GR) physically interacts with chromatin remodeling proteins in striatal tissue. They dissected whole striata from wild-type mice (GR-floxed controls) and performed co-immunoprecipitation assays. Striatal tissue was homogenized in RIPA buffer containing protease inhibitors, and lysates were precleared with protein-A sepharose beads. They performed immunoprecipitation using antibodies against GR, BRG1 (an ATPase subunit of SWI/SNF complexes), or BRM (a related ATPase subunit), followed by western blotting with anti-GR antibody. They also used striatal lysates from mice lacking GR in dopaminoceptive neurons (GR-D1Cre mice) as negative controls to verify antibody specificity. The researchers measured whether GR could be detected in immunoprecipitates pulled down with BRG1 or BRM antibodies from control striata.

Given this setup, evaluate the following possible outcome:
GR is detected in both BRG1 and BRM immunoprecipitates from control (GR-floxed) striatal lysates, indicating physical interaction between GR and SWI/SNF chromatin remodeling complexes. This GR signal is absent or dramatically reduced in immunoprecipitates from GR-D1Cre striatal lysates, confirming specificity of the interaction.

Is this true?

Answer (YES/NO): NO